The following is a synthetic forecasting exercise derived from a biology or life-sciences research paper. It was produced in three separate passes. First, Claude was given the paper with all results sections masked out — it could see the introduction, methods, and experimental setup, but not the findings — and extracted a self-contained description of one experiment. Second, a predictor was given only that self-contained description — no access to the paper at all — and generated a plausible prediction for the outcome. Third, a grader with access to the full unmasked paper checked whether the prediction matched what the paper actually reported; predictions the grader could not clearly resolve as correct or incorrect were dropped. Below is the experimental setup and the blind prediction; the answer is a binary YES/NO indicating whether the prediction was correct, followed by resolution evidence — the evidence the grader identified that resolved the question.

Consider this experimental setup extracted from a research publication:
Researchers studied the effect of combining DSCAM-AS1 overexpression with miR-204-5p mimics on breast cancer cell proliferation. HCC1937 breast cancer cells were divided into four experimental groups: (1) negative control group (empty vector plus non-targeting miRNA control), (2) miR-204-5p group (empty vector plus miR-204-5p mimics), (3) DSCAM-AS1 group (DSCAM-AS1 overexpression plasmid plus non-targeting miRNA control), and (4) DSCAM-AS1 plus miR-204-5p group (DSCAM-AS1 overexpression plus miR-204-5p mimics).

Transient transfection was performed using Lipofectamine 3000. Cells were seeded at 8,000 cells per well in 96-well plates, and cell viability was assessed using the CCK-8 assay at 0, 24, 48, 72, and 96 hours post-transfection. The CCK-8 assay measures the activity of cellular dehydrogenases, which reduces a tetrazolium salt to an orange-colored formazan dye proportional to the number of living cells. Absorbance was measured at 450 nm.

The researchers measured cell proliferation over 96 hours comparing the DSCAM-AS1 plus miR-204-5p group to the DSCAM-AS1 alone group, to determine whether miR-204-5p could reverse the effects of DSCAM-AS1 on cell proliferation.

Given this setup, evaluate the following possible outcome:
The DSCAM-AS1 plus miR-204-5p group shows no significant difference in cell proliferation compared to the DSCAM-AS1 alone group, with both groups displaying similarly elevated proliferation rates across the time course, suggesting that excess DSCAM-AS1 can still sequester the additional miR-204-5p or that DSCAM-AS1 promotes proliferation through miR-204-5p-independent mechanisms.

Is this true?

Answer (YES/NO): NO